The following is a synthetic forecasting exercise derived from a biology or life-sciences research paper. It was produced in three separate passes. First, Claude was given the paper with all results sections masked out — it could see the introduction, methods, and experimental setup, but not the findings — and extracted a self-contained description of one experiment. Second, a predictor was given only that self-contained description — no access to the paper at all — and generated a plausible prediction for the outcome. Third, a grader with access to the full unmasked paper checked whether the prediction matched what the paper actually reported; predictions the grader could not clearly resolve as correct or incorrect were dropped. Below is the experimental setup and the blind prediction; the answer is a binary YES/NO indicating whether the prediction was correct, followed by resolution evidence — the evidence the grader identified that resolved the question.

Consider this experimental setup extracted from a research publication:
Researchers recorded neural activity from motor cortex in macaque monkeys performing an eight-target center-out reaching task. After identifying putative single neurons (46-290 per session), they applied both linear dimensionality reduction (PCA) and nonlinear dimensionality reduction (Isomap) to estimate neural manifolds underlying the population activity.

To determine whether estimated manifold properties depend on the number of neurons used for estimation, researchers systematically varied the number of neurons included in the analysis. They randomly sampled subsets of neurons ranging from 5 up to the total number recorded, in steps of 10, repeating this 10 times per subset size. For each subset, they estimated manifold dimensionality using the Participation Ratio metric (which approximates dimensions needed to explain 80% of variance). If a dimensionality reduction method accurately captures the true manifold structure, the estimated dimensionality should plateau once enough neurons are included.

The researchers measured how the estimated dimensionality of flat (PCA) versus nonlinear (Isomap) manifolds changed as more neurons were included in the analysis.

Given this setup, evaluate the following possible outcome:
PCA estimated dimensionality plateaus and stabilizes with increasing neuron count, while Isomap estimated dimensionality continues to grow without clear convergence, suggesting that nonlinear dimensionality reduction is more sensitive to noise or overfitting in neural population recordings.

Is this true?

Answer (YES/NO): NO